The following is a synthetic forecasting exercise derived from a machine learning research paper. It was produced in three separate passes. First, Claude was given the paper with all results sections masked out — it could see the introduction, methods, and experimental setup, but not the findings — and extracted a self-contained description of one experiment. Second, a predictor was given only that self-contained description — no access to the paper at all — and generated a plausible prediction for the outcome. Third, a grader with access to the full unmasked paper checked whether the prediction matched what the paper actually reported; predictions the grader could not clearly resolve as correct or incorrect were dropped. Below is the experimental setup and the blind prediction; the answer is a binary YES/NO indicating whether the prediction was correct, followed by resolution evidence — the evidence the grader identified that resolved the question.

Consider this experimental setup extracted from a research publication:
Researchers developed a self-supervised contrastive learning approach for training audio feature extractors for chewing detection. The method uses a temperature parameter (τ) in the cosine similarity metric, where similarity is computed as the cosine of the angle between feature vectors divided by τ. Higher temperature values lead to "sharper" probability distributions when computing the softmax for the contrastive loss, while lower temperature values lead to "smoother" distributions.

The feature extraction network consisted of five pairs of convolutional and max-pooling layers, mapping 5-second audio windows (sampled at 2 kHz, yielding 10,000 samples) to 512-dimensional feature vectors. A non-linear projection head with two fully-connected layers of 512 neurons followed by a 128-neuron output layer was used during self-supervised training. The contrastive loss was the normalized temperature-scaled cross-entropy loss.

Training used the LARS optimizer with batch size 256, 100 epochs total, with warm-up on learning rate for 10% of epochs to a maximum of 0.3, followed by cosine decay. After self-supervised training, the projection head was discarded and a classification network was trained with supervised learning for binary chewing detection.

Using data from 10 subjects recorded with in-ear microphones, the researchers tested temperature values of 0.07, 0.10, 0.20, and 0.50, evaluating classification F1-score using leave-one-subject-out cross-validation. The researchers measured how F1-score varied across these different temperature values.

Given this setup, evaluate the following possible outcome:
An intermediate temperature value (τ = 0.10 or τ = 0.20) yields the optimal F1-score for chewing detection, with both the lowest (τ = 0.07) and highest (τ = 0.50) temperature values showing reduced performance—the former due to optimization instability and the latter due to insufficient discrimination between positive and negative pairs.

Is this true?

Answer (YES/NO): NO